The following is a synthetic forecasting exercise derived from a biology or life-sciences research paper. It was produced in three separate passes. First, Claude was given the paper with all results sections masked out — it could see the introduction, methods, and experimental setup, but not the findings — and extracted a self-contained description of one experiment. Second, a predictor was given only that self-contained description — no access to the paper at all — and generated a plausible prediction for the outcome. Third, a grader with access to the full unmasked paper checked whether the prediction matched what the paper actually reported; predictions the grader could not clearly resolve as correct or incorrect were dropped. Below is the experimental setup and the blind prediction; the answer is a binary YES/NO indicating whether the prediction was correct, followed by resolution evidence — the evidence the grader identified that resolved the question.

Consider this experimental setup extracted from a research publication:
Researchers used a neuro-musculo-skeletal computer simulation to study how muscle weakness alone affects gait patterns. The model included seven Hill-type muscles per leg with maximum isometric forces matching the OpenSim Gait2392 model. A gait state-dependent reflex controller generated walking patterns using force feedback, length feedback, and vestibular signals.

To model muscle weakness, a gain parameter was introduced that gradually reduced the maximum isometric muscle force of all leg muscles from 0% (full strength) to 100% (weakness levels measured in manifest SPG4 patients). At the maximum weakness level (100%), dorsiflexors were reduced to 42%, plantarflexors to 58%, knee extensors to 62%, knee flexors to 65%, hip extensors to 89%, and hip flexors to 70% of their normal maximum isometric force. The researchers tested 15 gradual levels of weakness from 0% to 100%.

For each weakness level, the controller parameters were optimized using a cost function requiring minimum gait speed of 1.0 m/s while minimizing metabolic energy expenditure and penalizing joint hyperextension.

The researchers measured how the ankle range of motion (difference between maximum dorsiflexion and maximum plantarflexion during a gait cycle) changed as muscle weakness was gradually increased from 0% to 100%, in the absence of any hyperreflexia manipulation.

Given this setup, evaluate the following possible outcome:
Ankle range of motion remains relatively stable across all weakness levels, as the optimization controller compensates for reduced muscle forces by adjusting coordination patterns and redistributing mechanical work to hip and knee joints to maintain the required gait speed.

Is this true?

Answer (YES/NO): YES